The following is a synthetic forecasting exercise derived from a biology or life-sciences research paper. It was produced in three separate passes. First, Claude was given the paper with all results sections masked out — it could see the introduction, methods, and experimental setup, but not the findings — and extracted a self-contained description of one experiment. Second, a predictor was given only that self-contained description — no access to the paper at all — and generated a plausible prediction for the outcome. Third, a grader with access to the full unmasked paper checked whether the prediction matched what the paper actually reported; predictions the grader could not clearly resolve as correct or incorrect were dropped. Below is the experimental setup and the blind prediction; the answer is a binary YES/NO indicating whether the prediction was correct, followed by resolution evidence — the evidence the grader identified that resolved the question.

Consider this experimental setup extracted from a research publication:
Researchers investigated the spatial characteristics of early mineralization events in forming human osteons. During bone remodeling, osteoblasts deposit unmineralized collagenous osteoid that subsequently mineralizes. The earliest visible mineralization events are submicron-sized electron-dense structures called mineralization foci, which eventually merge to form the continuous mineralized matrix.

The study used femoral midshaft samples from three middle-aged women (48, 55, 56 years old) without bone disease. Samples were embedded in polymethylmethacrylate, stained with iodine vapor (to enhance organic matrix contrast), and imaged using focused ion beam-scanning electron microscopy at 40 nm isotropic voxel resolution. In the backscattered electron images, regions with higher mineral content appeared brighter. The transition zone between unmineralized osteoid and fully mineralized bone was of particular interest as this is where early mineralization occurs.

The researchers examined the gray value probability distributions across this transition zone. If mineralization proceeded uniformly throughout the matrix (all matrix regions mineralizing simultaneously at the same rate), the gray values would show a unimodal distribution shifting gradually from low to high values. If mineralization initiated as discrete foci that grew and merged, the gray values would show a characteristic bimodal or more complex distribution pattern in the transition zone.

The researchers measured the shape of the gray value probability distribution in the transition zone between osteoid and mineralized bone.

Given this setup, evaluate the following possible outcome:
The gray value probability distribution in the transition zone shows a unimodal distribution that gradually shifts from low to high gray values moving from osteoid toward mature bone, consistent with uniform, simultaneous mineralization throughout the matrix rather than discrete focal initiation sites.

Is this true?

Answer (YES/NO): NO